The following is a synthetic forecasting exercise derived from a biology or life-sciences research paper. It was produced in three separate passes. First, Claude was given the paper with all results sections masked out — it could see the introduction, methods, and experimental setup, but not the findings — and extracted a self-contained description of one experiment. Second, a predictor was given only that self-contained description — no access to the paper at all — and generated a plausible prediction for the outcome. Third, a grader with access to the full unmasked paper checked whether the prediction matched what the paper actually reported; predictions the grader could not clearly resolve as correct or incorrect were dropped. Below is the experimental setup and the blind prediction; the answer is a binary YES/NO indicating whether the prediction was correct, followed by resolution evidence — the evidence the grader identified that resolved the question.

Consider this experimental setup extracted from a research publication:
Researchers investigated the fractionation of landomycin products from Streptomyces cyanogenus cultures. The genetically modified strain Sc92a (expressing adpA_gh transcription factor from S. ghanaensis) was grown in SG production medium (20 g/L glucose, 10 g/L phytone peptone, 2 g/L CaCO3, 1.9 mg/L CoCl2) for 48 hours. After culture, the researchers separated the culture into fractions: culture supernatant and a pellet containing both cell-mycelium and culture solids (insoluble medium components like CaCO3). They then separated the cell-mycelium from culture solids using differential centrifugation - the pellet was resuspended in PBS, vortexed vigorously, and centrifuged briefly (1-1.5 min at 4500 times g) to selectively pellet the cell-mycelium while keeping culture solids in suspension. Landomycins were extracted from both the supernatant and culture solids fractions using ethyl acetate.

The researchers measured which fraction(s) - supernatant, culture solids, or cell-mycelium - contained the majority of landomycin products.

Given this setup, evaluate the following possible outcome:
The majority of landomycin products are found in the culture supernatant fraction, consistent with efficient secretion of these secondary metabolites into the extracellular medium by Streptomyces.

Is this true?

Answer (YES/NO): NO